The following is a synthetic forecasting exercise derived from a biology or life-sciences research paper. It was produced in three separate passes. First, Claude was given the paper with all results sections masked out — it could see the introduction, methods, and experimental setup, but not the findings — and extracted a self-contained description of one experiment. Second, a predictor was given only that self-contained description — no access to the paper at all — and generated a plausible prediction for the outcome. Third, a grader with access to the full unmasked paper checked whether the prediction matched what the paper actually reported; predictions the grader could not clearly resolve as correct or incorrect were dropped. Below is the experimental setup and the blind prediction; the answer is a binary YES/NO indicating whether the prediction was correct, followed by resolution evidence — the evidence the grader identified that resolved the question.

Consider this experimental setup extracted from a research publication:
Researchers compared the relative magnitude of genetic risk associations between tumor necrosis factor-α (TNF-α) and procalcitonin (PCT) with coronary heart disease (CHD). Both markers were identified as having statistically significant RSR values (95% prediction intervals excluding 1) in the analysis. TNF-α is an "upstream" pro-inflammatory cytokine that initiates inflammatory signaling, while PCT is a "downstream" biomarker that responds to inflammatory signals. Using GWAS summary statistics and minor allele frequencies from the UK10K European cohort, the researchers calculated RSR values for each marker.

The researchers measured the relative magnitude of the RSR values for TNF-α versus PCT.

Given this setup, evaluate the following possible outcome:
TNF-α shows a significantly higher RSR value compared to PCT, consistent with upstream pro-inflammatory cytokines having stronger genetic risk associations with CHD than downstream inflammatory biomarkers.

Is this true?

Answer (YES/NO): NO